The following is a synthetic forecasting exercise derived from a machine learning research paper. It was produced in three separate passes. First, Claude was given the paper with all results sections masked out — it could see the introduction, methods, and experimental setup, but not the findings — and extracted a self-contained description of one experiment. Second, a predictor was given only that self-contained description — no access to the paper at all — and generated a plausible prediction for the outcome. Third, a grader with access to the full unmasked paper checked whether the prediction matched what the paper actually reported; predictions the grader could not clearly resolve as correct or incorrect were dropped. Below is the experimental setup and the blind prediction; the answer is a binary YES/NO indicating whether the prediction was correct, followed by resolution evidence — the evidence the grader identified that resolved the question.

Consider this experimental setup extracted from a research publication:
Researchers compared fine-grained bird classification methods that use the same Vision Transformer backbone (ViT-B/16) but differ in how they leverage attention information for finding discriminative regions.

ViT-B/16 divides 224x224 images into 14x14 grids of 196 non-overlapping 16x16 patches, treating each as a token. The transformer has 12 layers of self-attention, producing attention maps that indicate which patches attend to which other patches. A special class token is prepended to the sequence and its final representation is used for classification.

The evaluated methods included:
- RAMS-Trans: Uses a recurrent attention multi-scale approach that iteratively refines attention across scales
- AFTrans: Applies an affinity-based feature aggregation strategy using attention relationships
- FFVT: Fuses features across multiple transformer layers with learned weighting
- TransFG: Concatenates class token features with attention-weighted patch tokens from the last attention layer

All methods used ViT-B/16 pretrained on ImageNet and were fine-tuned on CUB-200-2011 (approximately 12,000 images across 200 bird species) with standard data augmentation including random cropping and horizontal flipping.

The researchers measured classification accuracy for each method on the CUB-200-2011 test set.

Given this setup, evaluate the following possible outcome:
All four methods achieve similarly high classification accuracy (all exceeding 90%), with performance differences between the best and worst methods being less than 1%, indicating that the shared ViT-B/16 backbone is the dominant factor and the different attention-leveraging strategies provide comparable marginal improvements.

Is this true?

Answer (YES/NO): YES